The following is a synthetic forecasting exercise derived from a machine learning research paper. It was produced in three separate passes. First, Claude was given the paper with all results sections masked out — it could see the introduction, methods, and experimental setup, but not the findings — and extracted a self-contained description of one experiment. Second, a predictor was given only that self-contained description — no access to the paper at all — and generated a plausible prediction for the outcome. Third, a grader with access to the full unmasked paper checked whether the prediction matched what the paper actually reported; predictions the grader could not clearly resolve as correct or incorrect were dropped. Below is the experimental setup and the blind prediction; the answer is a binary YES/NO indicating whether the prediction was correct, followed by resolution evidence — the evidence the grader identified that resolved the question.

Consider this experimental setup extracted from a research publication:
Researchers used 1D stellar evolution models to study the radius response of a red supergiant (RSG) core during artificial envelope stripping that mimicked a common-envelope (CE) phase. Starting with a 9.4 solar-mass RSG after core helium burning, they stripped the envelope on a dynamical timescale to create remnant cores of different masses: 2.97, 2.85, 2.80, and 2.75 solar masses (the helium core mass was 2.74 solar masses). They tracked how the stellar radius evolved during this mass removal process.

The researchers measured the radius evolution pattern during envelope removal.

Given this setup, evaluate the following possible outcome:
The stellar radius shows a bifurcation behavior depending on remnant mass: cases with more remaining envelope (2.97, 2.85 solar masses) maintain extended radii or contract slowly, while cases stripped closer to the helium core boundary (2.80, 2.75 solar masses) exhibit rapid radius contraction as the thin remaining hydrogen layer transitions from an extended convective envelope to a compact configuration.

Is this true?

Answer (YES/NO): NO